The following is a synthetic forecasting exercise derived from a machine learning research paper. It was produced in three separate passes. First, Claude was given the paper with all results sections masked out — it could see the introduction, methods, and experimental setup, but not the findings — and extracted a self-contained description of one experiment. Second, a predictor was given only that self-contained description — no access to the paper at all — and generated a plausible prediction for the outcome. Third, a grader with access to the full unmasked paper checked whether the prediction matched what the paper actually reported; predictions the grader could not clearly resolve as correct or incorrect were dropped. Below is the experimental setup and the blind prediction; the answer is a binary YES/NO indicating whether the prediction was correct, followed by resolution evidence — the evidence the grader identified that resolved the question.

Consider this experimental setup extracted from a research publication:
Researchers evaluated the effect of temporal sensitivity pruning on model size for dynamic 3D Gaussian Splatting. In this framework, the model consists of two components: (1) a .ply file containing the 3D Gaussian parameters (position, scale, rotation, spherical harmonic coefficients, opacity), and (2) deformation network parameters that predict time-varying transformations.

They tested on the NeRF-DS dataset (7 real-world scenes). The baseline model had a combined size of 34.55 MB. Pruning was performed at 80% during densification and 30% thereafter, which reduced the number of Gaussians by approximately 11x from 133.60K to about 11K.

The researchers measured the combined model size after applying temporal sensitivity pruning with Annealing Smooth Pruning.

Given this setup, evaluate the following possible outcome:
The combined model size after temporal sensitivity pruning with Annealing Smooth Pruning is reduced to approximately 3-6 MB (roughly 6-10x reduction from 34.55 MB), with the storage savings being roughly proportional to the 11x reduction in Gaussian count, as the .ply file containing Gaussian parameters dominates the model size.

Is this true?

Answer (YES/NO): YES